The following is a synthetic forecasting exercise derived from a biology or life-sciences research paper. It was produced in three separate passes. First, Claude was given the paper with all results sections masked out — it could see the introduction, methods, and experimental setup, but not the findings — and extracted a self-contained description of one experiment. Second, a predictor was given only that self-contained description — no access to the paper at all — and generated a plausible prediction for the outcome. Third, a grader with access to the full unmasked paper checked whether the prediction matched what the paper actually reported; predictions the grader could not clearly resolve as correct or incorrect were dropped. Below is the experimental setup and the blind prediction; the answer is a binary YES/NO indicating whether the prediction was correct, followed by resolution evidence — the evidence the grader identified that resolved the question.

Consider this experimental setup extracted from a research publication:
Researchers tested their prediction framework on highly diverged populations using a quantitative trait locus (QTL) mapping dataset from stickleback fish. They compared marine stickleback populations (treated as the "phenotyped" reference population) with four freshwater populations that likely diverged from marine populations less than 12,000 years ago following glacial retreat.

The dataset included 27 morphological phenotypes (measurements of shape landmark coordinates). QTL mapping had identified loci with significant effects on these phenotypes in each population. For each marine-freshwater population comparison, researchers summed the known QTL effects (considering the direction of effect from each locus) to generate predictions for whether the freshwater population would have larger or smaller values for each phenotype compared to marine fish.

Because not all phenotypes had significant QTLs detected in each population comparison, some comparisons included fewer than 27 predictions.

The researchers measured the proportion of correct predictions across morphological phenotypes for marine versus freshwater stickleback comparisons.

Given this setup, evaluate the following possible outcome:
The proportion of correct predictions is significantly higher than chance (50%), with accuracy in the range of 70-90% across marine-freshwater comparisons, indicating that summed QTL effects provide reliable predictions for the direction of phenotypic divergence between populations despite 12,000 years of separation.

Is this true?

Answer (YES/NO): NO